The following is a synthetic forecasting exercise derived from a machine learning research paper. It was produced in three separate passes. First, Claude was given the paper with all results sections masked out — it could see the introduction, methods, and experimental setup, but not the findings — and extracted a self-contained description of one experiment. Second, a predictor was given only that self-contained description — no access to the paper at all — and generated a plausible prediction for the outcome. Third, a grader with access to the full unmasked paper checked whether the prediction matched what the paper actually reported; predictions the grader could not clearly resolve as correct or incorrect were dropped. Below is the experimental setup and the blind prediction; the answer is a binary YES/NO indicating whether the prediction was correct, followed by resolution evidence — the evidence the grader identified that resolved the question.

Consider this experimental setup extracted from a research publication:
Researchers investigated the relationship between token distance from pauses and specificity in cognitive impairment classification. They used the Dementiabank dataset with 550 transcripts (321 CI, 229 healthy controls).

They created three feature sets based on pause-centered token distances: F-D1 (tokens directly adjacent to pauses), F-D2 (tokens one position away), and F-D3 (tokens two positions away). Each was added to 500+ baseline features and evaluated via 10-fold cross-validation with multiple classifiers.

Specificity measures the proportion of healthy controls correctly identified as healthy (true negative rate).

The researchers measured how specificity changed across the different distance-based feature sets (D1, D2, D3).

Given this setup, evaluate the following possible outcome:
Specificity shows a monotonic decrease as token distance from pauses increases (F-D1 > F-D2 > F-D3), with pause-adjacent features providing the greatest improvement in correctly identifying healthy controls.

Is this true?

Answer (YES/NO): NO